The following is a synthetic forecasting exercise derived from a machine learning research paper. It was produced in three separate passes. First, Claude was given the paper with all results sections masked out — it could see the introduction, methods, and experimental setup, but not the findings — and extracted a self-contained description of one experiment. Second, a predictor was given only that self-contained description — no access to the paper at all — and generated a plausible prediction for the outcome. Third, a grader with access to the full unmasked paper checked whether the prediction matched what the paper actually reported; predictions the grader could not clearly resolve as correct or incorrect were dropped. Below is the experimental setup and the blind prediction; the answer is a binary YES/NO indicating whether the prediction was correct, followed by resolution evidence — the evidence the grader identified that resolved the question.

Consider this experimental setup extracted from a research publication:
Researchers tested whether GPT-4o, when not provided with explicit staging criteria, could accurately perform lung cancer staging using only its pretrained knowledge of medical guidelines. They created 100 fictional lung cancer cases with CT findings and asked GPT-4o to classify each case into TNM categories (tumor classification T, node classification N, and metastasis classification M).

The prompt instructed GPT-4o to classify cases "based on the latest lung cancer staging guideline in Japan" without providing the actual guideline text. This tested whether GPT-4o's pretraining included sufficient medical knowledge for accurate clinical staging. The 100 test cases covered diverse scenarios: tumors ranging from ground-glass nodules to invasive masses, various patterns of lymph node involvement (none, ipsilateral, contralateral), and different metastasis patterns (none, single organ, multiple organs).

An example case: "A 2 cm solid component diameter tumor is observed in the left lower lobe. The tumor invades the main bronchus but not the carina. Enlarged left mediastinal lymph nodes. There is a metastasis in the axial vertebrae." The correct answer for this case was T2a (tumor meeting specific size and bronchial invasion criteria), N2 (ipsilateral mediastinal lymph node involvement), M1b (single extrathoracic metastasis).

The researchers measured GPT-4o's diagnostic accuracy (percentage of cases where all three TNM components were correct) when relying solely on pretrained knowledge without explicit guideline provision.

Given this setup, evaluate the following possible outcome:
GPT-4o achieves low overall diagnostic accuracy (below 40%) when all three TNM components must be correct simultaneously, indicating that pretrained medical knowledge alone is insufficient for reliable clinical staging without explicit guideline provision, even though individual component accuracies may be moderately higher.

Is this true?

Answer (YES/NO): YES